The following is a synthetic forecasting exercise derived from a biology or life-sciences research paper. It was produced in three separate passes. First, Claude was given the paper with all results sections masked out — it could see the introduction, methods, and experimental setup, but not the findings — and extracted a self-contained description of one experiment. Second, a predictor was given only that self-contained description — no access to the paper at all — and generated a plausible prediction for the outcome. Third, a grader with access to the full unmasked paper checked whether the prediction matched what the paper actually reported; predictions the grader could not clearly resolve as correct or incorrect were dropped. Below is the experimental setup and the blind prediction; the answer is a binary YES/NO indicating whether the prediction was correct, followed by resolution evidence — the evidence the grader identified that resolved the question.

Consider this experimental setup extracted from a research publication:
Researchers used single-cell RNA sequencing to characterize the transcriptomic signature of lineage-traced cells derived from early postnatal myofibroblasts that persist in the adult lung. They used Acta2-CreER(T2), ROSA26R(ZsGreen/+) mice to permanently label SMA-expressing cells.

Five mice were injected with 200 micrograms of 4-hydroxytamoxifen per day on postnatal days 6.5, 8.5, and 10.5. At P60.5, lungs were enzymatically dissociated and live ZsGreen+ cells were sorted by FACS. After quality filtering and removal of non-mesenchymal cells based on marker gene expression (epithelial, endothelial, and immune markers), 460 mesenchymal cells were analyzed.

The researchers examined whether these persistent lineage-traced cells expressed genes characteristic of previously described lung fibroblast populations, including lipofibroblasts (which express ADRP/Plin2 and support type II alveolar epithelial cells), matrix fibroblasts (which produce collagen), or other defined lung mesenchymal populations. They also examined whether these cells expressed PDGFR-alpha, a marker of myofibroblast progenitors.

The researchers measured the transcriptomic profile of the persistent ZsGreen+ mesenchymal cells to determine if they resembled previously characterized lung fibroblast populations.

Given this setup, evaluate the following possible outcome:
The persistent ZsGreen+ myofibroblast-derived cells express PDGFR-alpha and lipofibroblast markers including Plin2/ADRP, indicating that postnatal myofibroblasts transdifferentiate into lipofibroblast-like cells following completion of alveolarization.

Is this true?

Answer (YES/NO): NO